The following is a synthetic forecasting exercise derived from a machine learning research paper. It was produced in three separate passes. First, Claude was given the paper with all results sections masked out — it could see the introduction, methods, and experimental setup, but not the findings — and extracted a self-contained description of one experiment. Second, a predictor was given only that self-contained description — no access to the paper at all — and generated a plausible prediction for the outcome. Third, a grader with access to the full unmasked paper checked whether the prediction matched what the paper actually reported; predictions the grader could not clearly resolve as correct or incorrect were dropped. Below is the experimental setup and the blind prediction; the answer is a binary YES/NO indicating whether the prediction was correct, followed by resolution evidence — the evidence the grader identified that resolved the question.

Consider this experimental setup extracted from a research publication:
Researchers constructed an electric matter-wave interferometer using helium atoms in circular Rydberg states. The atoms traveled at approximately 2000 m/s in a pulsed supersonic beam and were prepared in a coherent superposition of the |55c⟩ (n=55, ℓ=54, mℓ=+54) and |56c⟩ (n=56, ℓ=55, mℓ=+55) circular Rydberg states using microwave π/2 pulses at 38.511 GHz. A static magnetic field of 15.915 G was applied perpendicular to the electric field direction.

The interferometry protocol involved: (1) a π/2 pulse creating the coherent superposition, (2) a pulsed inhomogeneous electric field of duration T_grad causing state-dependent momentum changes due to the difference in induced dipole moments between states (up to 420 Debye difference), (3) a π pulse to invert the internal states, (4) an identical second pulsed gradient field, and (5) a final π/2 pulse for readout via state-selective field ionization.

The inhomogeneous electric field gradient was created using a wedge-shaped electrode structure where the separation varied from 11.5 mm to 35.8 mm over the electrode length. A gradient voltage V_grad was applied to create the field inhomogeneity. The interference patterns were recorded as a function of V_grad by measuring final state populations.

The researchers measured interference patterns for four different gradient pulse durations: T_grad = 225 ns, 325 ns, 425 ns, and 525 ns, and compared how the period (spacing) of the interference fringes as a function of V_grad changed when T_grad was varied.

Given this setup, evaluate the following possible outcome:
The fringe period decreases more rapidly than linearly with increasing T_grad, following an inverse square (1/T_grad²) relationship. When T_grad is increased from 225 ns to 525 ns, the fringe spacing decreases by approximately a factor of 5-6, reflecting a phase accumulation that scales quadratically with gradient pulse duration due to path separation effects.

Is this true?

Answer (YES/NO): NO